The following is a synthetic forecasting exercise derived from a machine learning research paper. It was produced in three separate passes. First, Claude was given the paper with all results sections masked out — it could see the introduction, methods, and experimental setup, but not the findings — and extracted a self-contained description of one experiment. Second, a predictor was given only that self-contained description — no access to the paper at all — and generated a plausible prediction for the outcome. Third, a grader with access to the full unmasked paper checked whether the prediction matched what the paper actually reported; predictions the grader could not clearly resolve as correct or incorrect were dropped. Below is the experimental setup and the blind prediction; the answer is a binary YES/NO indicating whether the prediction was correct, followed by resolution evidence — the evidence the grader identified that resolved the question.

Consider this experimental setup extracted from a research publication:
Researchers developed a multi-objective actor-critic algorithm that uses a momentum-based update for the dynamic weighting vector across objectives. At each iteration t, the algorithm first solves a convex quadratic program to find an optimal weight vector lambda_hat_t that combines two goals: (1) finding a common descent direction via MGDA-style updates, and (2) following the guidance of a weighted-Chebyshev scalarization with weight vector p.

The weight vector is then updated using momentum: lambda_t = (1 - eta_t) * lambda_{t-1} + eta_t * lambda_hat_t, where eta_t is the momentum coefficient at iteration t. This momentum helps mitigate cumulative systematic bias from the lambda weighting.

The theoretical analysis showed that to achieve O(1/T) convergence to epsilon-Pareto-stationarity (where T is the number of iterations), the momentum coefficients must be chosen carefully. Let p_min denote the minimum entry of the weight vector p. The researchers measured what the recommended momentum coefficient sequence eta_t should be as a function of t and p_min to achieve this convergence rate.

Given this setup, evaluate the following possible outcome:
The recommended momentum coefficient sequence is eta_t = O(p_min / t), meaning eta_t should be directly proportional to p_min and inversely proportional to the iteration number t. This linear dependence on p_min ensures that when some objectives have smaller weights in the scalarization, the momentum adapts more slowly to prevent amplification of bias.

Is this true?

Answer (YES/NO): NO